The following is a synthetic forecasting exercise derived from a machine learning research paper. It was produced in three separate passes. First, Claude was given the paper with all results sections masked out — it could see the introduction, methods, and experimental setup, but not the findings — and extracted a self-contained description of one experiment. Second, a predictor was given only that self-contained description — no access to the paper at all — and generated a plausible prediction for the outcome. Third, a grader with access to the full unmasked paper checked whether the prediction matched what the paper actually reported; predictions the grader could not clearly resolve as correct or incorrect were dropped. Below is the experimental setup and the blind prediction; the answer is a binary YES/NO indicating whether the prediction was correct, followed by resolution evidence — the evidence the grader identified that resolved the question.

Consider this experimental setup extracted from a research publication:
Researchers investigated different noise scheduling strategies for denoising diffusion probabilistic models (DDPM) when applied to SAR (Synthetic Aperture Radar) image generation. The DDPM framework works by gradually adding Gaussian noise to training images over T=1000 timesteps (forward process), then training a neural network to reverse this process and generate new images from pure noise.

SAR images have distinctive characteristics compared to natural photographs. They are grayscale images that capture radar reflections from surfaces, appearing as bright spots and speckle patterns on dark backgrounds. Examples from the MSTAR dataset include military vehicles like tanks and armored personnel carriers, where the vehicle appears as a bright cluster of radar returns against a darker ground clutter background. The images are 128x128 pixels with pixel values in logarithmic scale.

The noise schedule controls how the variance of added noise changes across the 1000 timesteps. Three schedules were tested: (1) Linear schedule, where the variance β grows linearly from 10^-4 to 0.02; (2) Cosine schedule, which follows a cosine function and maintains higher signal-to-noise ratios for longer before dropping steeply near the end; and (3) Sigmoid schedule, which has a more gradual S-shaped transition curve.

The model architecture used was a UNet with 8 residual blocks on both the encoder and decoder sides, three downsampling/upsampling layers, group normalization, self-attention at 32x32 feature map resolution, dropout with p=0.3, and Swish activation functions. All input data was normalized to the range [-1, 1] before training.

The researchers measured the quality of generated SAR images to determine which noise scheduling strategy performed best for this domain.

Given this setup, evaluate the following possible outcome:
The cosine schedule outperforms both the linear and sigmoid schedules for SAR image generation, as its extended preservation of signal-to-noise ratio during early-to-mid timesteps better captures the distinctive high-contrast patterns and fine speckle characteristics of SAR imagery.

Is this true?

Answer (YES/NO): NO